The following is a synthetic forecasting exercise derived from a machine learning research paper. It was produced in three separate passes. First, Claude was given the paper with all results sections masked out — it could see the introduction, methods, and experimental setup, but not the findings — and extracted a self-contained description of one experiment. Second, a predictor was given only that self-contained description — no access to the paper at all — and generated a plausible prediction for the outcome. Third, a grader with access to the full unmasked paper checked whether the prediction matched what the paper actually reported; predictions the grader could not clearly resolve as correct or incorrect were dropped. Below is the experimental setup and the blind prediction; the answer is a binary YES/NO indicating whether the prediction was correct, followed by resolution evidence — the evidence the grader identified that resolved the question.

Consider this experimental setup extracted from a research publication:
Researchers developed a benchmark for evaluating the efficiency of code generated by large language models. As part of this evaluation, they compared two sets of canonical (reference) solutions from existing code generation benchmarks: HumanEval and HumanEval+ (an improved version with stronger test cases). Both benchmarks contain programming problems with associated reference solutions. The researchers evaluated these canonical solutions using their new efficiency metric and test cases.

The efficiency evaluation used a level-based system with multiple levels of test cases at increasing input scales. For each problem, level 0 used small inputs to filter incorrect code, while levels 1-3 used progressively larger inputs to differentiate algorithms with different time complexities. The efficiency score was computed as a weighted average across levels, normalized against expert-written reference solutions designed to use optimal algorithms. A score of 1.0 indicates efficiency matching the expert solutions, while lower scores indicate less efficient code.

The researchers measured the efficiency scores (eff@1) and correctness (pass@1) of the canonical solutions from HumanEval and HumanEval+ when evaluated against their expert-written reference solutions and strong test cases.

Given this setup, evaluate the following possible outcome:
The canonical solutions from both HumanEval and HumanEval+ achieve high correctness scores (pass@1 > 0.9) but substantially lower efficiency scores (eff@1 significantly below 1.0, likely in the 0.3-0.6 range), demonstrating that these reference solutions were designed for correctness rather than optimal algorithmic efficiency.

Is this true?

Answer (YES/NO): YES